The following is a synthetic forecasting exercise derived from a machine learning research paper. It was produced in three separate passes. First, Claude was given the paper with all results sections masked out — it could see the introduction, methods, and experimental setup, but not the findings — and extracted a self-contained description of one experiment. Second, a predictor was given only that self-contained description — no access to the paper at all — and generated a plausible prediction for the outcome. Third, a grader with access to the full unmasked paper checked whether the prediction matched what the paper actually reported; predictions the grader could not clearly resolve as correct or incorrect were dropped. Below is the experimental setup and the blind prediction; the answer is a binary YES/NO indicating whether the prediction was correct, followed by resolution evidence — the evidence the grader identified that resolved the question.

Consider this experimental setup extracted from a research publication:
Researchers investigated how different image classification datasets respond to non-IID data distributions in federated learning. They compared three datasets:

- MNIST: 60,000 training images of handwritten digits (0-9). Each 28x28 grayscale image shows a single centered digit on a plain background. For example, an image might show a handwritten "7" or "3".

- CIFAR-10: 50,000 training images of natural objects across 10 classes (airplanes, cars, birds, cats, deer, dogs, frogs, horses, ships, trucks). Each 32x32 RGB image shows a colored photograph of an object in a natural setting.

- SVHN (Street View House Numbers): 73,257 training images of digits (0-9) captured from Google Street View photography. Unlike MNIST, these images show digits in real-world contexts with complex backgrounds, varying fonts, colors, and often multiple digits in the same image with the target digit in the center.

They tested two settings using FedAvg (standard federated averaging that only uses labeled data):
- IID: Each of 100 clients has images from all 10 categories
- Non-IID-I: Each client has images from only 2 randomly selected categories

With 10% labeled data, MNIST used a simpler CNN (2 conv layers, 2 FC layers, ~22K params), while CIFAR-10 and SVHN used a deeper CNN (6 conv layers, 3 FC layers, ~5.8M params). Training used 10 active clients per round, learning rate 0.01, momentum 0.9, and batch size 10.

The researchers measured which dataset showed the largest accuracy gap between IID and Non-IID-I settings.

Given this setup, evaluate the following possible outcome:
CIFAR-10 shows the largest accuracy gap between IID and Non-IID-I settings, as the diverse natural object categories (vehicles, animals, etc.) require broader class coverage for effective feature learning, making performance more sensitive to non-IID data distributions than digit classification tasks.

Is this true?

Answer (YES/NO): NO